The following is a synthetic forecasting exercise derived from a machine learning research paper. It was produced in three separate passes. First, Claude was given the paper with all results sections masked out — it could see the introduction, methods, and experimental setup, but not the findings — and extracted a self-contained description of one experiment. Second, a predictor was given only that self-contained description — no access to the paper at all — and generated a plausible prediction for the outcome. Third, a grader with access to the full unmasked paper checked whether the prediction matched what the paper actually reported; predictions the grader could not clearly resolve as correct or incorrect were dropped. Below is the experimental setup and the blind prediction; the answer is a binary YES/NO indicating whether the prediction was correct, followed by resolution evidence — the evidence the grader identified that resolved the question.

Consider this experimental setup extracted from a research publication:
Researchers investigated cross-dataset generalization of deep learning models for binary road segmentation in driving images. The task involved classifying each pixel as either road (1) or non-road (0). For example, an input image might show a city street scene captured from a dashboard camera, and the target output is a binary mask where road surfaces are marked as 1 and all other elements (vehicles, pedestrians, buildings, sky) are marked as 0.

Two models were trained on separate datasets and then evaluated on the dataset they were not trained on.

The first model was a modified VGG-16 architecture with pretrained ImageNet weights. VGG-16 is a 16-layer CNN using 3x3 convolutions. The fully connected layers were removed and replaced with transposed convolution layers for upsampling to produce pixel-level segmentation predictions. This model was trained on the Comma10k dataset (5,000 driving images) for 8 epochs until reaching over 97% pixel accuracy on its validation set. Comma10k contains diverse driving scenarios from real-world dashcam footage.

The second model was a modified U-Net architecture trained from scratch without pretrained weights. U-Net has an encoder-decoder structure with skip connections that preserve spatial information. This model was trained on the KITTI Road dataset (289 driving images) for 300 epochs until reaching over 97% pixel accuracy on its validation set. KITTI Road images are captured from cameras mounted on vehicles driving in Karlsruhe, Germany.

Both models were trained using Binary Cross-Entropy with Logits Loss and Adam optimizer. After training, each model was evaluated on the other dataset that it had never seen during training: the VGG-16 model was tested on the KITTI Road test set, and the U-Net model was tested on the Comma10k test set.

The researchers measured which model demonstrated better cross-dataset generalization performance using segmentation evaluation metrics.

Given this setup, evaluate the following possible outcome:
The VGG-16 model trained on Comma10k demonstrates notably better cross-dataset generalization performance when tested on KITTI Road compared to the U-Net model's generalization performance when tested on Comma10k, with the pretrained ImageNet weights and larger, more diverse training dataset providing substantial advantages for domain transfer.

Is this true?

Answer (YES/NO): YES